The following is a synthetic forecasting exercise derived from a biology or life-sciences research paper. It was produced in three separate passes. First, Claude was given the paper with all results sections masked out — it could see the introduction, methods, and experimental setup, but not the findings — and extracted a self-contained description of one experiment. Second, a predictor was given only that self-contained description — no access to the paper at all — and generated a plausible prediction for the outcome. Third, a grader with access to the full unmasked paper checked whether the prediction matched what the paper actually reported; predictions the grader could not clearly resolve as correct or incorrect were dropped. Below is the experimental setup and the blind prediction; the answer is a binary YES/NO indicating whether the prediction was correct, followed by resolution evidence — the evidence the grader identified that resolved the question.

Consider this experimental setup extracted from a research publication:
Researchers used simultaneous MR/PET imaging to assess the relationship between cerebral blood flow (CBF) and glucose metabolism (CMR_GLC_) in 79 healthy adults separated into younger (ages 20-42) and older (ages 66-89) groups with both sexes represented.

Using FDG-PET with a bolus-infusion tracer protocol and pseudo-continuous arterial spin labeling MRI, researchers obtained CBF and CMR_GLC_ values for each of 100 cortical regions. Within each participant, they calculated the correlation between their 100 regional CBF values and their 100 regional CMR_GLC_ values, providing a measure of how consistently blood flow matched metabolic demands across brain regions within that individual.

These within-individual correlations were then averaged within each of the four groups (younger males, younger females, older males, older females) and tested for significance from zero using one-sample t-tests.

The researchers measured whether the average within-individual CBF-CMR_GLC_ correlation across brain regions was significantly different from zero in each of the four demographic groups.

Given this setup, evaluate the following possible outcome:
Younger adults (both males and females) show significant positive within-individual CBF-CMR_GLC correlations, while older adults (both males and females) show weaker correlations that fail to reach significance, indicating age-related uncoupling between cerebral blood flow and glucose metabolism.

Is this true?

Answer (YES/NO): NO